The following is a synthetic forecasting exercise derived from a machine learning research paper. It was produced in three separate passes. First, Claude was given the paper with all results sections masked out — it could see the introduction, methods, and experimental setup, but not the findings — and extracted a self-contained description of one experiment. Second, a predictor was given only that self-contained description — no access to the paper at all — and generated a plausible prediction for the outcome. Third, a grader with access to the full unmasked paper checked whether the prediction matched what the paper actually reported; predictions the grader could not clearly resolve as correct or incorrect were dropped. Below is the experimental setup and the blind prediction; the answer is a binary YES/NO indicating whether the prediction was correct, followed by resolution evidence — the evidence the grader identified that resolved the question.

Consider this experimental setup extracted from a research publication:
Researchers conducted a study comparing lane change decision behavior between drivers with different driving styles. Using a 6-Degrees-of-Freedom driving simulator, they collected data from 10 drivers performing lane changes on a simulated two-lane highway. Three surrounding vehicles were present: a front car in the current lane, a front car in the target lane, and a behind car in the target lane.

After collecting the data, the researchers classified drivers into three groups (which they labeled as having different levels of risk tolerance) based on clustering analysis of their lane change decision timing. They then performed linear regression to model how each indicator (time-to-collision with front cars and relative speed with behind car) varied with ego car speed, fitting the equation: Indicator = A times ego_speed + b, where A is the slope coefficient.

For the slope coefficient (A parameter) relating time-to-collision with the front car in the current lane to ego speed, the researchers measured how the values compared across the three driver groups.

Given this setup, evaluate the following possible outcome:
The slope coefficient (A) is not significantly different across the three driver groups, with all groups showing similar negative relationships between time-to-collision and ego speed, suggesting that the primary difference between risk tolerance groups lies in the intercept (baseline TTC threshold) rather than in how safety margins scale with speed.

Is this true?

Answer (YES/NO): NO